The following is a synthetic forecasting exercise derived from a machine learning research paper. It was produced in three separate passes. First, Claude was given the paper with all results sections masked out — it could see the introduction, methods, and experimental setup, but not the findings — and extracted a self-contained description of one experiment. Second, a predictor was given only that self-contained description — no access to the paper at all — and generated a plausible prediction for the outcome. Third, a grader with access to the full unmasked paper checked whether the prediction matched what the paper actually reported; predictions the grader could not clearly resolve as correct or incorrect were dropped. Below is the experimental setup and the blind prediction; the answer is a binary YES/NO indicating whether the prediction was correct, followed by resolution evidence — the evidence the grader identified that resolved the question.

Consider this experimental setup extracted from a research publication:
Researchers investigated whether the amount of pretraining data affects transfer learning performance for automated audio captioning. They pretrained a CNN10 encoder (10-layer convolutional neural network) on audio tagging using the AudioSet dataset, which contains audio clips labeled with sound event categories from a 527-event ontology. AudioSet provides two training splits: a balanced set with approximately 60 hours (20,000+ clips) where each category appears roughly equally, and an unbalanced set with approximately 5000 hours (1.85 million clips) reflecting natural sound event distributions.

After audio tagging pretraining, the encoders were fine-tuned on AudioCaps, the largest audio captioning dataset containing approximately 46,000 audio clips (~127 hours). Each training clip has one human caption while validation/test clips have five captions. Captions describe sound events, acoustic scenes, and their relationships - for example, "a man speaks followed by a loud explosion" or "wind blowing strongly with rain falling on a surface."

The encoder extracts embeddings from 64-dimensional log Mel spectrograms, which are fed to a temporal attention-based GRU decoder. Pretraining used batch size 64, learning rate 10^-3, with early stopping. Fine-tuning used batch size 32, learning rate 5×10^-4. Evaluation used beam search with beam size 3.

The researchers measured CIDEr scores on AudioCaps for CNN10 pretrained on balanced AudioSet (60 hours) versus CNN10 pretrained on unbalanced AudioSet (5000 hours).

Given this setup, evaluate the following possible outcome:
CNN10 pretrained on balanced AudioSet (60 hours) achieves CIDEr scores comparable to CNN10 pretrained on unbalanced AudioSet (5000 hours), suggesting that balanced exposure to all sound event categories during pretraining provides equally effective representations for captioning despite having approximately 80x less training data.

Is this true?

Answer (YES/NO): NO